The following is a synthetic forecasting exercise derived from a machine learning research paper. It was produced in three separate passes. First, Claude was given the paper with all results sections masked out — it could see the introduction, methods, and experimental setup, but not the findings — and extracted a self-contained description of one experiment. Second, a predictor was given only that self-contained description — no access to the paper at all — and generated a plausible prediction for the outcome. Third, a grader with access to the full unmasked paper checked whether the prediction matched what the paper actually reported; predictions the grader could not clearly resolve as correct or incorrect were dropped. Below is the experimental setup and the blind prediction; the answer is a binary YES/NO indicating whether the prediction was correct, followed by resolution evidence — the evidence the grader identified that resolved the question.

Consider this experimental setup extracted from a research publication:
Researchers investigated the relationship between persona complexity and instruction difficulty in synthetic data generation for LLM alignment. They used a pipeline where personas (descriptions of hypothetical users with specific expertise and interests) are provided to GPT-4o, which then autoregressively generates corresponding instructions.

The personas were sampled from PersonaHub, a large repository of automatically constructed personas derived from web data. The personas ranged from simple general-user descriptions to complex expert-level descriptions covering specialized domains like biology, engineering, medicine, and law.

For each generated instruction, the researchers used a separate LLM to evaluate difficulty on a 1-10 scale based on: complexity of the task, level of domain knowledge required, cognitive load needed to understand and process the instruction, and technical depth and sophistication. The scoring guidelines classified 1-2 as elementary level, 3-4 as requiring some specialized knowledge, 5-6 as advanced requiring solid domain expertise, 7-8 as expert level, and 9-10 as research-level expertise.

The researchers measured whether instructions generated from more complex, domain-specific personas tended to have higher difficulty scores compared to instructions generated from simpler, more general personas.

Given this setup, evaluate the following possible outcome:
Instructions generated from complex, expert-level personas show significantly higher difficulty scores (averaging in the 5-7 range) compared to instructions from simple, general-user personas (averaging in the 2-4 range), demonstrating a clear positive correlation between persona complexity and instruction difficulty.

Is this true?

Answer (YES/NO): NO